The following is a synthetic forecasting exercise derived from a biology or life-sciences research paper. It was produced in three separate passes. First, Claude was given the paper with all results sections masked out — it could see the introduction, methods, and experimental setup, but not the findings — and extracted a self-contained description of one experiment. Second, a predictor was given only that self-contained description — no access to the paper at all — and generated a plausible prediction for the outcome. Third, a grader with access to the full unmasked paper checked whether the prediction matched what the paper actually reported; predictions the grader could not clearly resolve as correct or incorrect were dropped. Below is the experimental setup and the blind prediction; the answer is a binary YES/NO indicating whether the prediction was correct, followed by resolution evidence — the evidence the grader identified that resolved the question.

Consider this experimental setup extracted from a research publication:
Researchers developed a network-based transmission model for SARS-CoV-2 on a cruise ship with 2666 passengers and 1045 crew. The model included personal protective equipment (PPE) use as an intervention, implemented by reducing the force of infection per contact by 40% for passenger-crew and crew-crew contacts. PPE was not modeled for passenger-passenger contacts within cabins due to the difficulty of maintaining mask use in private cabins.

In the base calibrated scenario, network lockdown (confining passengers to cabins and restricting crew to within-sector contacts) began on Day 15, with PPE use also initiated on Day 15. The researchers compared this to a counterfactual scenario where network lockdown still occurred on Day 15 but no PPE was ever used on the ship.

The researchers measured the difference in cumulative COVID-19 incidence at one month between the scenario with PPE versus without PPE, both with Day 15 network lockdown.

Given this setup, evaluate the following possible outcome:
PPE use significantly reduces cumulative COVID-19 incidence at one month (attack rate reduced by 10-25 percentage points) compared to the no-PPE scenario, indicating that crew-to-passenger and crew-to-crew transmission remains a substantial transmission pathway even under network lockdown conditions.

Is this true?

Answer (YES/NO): NO